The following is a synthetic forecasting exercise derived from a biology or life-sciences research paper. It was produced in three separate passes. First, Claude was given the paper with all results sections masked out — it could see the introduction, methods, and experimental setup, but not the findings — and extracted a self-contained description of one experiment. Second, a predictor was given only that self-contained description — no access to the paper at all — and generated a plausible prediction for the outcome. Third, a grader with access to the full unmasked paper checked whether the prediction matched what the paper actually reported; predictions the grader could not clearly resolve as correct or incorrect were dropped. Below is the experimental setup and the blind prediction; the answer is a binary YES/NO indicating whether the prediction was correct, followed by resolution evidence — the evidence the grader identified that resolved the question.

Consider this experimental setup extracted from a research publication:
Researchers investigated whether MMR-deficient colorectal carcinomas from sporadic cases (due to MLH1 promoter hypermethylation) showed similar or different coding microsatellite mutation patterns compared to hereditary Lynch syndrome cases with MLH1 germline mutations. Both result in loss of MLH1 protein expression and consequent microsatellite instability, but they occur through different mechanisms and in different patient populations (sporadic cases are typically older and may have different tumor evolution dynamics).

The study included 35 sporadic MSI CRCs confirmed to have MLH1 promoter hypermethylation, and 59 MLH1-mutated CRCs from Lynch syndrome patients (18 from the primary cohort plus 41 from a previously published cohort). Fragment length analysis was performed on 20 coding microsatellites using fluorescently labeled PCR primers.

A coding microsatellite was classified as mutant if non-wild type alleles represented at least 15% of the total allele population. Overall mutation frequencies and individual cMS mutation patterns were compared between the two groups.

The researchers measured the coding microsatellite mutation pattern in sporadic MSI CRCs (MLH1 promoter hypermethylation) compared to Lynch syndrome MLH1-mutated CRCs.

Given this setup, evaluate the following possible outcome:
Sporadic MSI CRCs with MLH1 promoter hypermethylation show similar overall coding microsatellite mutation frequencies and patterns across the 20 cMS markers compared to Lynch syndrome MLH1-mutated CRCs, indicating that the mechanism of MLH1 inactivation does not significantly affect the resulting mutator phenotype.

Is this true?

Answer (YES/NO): YES